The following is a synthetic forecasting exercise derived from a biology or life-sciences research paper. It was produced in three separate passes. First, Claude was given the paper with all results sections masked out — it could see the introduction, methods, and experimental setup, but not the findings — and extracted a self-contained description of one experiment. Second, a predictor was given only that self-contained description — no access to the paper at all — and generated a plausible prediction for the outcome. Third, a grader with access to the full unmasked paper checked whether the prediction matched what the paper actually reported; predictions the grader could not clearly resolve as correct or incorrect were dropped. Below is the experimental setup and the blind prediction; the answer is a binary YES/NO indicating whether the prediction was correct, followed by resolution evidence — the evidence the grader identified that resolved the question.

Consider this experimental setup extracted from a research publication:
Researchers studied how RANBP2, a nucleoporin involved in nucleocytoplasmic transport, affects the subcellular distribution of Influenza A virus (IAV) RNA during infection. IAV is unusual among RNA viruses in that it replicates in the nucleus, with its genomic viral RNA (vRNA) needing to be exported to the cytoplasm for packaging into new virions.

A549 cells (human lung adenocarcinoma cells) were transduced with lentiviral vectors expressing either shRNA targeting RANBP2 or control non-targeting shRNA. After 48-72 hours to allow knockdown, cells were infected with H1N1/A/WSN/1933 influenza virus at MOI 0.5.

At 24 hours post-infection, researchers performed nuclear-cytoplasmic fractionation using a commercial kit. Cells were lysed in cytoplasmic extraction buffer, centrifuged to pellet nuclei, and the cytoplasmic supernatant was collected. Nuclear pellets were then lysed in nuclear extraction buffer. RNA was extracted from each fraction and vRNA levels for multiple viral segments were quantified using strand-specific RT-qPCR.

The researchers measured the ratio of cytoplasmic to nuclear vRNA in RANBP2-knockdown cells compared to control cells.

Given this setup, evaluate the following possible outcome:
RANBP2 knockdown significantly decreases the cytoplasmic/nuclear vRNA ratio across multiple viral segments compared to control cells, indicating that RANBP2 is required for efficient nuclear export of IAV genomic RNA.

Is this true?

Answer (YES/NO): NO